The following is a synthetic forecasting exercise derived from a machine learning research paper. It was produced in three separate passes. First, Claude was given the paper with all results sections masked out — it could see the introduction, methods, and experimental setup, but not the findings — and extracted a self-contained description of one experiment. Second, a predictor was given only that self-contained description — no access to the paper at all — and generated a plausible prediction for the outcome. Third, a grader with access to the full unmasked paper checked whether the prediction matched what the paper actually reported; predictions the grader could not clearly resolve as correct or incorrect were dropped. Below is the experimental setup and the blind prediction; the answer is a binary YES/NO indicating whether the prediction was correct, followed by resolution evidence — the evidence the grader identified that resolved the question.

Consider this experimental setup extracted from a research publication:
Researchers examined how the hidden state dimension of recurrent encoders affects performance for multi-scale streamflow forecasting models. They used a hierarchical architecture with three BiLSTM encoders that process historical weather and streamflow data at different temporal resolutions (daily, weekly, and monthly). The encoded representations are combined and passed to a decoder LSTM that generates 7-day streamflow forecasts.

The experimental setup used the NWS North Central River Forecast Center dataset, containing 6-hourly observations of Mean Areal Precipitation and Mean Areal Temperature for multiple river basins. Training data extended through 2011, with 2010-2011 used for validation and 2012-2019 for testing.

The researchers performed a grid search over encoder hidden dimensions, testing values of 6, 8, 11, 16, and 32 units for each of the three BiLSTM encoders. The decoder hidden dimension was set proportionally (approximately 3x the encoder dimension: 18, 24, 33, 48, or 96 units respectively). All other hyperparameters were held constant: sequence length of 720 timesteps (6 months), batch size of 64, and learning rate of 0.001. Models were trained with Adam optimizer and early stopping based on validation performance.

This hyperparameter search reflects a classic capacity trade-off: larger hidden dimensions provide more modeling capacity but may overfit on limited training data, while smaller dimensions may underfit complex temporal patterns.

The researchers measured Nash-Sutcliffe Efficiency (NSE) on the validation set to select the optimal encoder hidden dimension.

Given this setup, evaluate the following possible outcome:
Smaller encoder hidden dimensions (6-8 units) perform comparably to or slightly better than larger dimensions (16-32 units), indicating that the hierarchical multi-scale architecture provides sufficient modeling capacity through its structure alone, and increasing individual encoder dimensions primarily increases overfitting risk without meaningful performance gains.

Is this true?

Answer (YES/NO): NO